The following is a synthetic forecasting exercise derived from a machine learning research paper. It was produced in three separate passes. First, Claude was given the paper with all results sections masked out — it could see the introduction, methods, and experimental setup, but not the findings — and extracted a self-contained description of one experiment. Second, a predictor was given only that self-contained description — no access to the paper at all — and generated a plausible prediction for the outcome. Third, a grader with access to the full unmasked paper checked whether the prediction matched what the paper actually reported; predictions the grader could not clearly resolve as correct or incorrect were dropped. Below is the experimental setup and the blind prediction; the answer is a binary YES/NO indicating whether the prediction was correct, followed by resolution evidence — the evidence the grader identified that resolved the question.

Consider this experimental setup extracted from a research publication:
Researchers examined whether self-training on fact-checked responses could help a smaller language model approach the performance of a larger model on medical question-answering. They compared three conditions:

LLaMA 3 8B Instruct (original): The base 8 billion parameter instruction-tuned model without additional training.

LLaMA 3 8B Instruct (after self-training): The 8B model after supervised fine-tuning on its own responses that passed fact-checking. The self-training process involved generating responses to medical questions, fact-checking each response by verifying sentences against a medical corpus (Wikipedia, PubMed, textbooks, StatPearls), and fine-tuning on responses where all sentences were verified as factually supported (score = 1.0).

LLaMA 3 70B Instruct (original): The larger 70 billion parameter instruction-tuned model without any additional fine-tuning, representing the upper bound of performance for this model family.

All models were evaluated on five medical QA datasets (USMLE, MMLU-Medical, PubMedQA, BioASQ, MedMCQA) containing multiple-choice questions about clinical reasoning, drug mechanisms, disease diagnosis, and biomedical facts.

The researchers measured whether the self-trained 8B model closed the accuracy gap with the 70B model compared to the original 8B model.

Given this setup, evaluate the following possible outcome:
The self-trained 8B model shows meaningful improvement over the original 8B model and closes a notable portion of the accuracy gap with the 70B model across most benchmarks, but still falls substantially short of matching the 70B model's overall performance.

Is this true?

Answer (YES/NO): YES